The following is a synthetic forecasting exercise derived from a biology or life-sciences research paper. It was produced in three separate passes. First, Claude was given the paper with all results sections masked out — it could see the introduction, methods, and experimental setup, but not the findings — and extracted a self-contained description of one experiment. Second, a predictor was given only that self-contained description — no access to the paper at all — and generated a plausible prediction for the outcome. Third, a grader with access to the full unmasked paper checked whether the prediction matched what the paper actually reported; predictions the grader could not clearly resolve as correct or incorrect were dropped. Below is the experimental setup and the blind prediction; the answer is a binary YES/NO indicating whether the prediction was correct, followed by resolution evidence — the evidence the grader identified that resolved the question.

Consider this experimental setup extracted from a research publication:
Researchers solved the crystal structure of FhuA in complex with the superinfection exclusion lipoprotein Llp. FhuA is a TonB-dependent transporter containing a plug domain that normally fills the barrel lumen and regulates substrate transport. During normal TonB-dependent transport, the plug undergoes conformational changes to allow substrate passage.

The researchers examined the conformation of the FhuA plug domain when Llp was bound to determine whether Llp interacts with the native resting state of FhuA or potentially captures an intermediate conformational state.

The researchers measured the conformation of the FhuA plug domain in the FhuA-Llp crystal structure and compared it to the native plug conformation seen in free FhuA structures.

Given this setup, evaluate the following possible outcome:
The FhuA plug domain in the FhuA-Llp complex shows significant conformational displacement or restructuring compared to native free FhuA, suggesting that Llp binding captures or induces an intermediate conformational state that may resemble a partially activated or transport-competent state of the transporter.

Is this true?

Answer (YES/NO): YES